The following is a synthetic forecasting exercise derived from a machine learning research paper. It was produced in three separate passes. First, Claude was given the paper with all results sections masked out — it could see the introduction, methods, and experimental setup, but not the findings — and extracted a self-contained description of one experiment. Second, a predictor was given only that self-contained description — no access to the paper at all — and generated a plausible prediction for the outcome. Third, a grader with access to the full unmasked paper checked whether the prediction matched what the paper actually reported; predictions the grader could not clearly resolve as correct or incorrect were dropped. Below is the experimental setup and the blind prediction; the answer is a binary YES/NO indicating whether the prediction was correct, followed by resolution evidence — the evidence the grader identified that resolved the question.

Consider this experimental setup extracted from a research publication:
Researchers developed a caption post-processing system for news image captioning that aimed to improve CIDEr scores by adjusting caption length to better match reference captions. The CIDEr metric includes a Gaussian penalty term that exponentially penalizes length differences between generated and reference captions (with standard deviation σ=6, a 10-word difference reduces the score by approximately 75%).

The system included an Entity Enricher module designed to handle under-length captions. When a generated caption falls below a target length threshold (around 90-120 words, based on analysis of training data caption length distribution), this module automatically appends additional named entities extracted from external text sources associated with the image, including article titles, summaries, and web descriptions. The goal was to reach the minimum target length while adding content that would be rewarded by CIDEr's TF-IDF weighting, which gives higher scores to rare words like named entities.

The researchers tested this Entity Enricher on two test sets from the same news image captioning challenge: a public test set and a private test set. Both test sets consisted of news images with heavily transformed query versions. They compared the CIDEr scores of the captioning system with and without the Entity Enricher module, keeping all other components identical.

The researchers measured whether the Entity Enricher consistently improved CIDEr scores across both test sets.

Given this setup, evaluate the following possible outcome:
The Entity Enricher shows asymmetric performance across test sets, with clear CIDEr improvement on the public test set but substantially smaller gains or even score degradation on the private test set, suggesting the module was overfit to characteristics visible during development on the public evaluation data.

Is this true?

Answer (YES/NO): NO